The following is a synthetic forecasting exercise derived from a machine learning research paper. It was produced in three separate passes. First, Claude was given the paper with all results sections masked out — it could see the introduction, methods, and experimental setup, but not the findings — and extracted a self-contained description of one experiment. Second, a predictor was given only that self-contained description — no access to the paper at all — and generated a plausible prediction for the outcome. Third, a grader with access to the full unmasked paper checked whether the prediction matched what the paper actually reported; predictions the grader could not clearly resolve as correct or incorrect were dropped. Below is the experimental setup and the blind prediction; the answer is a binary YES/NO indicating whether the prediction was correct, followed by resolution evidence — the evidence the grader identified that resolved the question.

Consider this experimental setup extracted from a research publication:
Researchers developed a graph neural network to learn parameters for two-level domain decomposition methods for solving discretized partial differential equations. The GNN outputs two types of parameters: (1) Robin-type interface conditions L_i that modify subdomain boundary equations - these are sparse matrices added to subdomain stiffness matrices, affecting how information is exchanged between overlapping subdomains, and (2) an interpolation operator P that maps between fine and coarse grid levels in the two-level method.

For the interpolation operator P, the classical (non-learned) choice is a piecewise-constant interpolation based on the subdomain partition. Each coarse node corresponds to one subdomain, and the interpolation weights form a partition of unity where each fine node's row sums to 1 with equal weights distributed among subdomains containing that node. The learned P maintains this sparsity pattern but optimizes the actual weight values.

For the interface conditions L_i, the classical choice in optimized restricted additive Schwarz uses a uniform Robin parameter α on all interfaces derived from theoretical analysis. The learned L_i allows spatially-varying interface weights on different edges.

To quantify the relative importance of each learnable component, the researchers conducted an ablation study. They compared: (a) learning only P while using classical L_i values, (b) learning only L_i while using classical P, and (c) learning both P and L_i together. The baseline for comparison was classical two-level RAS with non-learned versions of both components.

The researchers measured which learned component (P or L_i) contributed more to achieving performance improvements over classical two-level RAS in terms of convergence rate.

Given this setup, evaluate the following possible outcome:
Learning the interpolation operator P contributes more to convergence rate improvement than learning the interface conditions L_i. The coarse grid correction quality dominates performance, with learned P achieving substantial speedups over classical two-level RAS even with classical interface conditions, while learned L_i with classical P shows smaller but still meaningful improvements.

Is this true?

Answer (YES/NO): YES